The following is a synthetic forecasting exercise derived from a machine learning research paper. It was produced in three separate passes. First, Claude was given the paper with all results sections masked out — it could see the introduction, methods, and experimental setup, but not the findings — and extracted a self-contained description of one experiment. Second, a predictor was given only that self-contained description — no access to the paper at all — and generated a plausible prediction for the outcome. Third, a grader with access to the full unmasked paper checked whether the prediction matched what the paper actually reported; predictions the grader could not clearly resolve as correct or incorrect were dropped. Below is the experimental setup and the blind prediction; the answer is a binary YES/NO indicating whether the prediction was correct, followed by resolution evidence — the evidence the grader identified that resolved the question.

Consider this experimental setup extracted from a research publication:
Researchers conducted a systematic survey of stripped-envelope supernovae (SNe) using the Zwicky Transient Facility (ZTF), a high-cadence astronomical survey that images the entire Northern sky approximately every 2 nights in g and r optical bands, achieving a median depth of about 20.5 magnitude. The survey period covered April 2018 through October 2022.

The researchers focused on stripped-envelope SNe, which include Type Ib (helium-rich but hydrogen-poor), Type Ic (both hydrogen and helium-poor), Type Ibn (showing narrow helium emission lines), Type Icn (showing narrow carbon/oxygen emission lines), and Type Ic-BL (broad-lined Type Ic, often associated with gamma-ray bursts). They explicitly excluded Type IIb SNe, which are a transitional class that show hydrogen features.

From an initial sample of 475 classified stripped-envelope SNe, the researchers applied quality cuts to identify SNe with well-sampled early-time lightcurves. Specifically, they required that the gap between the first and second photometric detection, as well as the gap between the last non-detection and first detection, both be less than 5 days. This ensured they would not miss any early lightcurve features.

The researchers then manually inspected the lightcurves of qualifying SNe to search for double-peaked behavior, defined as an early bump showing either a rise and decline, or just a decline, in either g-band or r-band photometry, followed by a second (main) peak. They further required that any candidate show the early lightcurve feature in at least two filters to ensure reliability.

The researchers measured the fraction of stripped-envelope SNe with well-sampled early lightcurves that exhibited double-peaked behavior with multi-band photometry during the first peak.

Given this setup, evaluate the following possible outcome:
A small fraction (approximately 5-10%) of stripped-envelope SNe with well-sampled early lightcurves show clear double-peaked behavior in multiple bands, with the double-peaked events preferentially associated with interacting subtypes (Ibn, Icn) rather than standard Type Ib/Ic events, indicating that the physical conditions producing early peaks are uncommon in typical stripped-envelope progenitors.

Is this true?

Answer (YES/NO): NO